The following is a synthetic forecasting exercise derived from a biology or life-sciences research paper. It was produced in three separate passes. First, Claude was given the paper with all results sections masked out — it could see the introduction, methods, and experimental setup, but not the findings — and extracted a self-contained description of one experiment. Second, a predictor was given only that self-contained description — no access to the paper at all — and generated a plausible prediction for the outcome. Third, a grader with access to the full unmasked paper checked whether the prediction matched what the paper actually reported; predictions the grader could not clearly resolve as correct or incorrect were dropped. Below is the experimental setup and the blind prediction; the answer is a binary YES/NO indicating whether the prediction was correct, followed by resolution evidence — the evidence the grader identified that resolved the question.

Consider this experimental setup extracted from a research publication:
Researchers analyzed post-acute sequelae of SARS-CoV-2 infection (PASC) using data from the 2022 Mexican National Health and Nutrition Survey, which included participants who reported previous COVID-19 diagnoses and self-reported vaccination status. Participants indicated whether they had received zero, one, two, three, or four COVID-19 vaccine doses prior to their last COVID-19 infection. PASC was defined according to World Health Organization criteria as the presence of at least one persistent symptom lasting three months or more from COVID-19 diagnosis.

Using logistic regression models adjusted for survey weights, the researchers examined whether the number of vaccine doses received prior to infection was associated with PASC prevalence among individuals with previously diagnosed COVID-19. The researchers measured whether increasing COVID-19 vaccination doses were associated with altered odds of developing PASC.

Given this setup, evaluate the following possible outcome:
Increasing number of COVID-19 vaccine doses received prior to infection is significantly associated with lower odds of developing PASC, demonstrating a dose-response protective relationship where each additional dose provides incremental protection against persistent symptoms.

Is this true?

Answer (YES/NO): YES